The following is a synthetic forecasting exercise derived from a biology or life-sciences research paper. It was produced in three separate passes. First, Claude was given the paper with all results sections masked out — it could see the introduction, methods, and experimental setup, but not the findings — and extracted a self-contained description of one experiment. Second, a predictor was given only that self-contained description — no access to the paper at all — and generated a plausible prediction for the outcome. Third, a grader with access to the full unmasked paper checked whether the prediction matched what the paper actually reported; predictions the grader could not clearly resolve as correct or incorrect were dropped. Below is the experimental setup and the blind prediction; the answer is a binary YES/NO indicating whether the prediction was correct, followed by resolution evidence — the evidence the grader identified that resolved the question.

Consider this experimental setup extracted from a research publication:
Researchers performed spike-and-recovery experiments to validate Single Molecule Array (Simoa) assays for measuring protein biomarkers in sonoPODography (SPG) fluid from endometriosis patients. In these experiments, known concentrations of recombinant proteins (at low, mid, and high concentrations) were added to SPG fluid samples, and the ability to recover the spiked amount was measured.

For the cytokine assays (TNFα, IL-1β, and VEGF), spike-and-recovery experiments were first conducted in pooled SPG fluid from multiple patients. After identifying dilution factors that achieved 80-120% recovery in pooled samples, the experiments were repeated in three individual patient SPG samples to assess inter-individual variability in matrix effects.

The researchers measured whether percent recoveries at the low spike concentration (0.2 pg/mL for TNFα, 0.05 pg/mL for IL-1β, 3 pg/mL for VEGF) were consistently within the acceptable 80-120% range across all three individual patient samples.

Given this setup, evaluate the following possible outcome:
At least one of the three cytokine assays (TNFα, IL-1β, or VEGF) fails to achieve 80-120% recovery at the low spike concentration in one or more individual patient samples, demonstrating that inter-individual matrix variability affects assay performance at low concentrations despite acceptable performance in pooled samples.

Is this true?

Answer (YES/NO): YES